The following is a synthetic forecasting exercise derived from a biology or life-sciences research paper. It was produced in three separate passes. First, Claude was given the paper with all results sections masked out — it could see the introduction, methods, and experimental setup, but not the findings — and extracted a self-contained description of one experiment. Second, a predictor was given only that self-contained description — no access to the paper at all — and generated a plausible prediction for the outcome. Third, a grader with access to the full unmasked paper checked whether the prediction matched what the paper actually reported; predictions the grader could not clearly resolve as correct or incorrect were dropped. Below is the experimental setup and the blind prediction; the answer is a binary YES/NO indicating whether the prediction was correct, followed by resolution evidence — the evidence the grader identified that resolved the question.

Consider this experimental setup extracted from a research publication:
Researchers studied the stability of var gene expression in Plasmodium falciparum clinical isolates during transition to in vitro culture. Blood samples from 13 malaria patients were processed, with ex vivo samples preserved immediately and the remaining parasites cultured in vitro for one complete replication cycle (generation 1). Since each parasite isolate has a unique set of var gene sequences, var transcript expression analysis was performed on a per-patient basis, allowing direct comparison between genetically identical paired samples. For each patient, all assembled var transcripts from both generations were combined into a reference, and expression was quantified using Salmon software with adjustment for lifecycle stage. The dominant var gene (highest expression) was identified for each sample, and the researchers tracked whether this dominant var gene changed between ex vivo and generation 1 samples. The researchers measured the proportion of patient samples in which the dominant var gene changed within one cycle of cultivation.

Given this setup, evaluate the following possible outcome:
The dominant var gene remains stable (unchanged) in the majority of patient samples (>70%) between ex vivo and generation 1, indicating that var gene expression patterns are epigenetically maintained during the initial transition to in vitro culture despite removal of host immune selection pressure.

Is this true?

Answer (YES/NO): YES